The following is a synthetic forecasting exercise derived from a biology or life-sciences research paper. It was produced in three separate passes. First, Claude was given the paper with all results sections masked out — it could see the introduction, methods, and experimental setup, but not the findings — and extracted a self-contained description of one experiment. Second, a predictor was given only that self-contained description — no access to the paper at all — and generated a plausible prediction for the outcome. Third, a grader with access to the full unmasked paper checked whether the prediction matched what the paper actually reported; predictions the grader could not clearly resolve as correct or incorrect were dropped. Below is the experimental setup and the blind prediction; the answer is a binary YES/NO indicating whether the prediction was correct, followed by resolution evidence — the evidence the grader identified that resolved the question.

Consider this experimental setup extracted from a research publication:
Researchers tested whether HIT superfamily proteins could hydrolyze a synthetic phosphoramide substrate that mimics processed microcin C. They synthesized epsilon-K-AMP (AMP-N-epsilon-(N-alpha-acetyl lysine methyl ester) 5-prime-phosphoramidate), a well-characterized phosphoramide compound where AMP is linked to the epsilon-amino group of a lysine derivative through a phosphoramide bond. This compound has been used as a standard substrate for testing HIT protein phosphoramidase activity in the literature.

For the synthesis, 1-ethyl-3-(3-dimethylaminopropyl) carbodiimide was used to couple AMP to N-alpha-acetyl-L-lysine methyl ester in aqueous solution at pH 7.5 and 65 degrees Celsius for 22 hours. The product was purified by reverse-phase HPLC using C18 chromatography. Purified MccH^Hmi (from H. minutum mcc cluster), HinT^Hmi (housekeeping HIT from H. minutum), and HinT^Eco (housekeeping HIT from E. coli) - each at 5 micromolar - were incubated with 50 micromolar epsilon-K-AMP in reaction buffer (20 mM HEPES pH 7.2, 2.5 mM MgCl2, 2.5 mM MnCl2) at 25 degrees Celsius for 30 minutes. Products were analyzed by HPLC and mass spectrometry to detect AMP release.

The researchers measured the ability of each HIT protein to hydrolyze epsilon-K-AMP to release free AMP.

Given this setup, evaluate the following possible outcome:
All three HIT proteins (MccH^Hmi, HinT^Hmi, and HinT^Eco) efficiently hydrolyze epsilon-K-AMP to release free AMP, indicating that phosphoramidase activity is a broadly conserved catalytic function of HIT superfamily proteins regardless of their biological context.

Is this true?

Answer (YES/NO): NO